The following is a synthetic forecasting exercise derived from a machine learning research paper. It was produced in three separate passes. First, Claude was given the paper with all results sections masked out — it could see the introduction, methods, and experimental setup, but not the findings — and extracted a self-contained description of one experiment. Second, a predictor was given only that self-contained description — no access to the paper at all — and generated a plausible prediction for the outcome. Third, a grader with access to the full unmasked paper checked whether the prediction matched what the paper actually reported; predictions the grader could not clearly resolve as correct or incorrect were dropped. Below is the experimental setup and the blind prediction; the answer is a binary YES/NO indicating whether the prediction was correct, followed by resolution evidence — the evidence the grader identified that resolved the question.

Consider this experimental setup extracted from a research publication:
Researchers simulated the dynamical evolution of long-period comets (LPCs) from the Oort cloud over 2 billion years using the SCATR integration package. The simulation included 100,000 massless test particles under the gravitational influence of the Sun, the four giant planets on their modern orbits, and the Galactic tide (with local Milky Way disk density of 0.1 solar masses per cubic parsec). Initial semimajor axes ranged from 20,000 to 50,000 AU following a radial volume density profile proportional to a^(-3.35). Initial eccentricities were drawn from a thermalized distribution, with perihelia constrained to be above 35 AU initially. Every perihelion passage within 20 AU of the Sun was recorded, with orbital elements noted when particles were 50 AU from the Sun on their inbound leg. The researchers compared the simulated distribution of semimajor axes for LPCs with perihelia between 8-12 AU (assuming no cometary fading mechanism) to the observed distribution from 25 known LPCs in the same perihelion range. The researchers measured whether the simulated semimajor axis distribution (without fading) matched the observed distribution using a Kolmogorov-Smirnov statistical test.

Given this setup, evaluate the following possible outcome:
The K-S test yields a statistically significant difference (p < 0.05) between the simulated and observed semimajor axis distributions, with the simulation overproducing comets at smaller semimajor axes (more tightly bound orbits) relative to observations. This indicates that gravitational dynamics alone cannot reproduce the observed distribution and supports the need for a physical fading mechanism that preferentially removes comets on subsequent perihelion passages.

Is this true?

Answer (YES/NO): YES